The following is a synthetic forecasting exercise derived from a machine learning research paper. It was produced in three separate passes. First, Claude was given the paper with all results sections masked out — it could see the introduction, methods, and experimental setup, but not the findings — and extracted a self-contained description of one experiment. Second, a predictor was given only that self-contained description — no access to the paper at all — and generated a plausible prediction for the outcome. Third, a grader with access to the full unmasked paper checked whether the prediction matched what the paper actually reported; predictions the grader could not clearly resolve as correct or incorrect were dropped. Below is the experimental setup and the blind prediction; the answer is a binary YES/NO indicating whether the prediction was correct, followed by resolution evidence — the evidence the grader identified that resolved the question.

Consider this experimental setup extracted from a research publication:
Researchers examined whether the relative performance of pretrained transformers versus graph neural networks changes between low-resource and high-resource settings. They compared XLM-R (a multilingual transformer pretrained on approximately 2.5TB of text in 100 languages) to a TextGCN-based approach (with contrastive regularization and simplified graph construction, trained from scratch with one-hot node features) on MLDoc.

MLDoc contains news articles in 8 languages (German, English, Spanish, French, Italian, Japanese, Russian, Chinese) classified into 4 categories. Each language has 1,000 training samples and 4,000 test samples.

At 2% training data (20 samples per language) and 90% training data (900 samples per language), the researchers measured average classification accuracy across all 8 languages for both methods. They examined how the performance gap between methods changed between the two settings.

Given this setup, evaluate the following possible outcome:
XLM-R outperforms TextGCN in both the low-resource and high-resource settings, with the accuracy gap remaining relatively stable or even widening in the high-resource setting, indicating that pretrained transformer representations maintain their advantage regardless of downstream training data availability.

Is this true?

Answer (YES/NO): NO